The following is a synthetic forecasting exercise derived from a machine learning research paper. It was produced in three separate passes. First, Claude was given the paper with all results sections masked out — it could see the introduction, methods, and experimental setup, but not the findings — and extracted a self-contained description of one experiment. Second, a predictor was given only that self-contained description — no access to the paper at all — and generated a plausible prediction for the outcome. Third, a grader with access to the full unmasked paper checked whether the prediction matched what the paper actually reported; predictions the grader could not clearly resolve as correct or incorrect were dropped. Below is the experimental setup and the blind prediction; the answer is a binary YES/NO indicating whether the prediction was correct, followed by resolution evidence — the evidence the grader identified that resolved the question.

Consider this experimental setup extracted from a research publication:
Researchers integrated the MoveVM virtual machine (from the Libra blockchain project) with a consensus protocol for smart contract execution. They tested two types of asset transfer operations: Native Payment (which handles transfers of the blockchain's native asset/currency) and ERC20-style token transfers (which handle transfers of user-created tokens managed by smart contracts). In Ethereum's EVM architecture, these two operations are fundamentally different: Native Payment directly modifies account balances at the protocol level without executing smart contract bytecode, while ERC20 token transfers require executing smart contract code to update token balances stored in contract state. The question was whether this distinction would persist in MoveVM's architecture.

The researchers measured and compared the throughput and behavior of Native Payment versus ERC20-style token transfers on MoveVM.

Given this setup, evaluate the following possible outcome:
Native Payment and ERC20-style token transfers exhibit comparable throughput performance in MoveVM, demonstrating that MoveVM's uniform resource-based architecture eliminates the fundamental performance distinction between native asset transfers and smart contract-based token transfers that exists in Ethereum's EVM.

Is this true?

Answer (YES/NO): YES